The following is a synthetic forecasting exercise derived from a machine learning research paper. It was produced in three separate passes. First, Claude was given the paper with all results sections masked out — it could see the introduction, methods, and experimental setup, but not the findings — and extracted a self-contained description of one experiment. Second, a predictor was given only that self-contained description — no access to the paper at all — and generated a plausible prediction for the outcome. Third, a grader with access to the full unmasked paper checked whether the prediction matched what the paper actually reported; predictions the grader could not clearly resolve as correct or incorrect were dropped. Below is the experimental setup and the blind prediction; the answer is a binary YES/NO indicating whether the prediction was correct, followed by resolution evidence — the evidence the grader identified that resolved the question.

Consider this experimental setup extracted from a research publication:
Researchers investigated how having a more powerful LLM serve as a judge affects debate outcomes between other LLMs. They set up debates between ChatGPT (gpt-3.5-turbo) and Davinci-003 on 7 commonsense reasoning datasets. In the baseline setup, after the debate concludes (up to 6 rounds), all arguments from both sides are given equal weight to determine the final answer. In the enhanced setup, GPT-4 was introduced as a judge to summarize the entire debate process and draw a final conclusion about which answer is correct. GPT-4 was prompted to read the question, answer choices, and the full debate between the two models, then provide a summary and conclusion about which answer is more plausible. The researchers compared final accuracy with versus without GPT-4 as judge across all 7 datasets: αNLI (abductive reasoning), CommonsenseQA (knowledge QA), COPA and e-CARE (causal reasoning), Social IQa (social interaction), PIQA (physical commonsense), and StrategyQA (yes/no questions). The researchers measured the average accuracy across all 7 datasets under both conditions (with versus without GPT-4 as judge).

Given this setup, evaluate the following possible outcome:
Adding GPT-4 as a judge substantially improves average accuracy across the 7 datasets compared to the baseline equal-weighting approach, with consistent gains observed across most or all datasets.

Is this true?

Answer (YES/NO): NO